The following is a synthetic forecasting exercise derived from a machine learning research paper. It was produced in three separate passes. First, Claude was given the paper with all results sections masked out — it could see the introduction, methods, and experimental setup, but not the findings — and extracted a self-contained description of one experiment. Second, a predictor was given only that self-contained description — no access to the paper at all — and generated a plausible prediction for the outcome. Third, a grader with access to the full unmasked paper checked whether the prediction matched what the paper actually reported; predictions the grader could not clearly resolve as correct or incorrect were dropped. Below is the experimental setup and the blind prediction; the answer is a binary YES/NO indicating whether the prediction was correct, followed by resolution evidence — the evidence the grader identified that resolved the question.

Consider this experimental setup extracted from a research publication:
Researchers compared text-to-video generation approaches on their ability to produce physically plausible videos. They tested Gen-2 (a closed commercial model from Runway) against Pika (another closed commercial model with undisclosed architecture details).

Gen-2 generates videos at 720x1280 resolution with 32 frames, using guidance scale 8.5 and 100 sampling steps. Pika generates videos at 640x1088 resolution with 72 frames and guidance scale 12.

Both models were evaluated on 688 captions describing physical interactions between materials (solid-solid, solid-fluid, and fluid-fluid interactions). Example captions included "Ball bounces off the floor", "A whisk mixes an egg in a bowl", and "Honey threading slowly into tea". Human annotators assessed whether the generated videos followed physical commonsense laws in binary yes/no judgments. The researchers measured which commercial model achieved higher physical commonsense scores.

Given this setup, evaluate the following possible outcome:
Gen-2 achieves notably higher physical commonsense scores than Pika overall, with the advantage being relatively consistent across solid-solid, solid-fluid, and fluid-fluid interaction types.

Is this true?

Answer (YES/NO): NO